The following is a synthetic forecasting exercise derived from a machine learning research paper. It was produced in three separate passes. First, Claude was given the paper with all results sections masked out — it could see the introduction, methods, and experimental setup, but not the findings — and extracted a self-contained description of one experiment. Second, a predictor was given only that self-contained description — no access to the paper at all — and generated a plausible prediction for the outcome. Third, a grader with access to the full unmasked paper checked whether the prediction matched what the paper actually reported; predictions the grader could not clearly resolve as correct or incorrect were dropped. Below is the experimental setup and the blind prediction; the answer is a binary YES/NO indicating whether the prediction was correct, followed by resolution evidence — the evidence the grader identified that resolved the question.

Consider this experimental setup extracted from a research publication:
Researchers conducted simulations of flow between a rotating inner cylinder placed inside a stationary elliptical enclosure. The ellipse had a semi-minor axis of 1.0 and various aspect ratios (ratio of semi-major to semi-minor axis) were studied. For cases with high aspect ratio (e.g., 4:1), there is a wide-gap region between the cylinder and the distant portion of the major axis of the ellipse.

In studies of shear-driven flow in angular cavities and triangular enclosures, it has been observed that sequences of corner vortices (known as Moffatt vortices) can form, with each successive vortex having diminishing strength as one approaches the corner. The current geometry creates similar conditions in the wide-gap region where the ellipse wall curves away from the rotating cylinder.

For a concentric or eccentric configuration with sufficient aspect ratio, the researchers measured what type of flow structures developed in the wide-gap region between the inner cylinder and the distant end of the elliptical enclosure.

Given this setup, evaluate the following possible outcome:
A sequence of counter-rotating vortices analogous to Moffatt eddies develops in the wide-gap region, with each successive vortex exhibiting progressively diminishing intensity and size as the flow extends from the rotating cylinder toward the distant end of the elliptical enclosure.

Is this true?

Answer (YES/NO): YES